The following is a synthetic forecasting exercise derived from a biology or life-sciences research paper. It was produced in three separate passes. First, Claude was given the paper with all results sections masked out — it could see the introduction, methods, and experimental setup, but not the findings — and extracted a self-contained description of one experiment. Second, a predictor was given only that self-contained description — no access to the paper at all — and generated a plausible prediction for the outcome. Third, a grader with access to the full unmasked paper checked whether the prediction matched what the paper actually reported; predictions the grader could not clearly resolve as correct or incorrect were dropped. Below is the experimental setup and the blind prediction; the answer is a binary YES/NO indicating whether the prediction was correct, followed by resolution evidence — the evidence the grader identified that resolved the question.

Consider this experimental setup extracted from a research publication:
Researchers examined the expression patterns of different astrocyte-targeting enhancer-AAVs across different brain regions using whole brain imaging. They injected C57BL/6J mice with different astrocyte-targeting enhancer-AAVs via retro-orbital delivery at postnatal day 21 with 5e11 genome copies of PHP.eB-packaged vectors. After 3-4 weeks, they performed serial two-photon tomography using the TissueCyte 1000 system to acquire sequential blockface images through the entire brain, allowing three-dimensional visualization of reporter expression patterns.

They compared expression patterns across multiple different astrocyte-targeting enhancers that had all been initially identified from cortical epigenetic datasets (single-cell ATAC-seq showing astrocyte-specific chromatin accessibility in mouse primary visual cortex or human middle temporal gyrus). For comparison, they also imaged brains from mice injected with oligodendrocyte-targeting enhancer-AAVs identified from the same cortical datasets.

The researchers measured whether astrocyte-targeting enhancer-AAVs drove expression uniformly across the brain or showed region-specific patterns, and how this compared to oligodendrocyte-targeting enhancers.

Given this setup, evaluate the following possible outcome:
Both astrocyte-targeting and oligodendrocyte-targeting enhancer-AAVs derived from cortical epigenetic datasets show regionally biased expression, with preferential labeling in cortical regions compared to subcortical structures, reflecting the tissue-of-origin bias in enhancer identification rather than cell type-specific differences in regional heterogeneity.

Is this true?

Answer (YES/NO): NO